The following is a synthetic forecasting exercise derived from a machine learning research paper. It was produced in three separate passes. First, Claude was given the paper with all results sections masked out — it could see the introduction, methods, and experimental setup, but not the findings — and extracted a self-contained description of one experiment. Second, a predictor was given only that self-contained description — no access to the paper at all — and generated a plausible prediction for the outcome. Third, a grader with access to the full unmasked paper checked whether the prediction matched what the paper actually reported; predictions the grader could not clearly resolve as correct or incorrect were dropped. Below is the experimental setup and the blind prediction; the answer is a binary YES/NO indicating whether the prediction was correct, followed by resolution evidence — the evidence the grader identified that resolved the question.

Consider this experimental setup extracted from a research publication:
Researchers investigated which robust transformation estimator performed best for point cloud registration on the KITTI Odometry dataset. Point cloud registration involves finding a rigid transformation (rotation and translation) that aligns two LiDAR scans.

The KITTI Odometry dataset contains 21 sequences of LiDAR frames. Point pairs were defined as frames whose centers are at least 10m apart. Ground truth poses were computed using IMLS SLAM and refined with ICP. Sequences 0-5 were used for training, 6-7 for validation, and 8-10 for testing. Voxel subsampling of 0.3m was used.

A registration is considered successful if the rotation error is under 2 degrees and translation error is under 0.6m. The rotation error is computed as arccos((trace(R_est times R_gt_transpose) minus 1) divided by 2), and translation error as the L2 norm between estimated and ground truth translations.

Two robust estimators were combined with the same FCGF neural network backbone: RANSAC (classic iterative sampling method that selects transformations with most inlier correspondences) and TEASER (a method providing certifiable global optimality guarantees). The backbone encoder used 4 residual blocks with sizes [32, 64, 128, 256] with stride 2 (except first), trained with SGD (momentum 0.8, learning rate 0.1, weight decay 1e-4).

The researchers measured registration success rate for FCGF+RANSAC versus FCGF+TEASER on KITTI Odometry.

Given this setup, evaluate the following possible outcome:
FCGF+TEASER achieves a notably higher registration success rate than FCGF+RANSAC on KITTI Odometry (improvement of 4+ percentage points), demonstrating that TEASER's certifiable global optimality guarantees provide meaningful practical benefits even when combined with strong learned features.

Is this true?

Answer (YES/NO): NO